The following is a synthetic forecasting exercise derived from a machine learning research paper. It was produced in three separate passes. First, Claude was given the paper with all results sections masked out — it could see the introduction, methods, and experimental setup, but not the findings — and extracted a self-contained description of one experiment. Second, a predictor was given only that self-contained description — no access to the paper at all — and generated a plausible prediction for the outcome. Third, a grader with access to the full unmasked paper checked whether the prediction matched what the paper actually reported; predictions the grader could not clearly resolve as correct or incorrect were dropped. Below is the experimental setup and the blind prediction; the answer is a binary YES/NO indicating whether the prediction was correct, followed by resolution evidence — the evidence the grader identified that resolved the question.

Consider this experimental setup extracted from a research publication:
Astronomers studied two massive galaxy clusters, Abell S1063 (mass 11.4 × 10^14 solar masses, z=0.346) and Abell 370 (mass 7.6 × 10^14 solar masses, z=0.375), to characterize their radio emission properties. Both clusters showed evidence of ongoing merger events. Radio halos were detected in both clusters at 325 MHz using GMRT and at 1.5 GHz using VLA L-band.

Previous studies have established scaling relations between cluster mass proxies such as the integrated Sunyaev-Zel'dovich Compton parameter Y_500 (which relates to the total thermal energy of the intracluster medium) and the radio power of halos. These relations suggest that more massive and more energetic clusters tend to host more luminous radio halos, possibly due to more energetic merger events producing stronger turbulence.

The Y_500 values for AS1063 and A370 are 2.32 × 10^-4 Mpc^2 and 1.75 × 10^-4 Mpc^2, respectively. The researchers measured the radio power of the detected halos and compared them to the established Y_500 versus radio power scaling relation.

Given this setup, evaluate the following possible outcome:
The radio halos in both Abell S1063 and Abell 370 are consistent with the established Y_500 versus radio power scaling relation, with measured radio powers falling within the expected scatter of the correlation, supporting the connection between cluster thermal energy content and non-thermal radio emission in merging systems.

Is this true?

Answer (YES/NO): YES